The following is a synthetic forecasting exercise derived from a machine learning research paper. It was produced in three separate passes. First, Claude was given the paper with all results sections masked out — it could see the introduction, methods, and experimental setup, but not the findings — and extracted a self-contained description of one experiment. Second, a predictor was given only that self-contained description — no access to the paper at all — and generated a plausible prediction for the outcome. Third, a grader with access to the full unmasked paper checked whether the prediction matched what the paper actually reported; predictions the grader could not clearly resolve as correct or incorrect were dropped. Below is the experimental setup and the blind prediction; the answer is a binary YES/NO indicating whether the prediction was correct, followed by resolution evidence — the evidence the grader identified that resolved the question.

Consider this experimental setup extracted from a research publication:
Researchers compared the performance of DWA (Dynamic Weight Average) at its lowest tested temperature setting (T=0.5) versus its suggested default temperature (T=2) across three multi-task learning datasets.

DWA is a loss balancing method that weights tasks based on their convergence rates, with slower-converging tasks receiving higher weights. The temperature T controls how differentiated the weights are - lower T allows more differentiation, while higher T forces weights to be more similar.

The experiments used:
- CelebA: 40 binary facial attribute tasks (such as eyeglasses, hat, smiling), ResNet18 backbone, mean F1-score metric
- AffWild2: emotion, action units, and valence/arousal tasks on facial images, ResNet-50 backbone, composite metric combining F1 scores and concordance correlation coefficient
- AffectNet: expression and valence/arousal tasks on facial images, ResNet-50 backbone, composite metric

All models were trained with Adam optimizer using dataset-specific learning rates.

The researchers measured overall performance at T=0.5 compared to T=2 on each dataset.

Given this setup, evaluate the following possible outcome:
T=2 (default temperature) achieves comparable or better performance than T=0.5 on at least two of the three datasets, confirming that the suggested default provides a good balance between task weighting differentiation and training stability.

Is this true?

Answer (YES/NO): NO